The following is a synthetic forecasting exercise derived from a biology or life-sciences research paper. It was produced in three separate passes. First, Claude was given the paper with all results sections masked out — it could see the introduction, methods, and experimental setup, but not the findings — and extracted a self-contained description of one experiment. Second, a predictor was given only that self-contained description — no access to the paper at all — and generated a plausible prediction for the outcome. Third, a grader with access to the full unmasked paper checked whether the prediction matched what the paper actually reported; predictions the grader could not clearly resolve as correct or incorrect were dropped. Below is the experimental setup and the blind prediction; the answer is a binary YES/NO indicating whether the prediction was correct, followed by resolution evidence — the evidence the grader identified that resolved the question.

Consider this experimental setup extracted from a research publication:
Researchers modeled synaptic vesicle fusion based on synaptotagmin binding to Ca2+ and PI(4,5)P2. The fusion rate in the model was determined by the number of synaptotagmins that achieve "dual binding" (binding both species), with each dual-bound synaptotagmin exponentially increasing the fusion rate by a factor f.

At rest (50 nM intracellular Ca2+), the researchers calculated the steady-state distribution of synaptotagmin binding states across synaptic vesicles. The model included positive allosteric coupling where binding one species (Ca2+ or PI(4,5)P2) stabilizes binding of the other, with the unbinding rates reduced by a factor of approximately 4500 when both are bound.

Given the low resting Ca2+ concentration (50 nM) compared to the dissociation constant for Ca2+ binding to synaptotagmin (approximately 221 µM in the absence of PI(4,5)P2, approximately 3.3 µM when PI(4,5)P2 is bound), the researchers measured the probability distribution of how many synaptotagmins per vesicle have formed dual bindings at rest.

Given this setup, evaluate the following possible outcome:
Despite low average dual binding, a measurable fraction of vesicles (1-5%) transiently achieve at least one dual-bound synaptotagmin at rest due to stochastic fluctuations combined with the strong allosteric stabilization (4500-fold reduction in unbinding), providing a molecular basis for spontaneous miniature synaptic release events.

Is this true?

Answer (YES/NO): NO